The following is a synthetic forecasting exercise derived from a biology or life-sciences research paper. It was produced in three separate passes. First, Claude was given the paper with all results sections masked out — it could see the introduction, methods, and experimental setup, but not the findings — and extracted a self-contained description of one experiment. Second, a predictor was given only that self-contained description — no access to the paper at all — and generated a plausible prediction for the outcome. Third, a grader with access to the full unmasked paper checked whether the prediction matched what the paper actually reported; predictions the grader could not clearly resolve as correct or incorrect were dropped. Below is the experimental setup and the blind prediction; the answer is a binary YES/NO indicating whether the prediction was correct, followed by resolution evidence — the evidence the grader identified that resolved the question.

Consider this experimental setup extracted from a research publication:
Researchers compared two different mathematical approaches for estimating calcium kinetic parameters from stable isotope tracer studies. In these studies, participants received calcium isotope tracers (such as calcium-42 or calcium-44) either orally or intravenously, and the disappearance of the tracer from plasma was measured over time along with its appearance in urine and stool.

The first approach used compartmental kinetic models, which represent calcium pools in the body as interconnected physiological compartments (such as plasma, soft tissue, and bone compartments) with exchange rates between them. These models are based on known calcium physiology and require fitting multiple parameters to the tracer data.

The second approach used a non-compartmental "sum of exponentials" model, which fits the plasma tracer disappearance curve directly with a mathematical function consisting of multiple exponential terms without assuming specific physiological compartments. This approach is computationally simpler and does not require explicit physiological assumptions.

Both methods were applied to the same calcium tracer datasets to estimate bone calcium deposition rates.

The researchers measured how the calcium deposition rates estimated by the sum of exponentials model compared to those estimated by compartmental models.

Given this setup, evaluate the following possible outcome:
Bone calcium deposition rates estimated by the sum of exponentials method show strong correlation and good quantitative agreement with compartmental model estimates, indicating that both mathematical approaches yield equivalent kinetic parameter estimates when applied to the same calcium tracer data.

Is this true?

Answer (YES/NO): NO